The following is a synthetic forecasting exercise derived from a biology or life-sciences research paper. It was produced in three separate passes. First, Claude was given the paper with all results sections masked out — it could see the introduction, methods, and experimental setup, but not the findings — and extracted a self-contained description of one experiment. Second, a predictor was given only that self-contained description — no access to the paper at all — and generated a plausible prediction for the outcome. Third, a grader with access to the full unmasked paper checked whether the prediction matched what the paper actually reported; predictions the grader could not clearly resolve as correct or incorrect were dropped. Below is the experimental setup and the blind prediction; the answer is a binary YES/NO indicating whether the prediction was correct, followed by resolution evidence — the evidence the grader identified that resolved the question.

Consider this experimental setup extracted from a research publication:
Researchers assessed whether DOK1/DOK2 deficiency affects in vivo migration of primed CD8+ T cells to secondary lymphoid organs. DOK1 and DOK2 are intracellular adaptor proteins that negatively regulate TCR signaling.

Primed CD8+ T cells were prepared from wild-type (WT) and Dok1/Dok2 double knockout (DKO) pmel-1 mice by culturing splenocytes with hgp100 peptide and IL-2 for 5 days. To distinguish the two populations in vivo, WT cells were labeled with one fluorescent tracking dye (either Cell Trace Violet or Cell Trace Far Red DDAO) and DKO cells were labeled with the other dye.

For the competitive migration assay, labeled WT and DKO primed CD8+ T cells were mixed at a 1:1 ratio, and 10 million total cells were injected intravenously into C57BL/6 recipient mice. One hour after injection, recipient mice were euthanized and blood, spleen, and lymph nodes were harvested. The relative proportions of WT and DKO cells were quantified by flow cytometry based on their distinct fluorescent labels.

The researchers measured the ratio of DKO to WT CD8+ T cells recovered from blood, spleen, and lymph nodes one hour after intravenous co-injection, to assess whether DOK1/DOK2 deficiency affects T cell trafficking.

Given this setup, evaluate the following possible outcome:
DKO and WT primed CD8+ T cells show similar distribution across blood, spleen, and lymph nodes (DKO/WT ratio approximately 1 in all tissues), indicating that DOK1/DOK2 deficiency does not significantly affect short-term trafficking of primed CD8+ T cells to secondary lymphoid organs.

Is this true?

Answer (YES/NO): YES